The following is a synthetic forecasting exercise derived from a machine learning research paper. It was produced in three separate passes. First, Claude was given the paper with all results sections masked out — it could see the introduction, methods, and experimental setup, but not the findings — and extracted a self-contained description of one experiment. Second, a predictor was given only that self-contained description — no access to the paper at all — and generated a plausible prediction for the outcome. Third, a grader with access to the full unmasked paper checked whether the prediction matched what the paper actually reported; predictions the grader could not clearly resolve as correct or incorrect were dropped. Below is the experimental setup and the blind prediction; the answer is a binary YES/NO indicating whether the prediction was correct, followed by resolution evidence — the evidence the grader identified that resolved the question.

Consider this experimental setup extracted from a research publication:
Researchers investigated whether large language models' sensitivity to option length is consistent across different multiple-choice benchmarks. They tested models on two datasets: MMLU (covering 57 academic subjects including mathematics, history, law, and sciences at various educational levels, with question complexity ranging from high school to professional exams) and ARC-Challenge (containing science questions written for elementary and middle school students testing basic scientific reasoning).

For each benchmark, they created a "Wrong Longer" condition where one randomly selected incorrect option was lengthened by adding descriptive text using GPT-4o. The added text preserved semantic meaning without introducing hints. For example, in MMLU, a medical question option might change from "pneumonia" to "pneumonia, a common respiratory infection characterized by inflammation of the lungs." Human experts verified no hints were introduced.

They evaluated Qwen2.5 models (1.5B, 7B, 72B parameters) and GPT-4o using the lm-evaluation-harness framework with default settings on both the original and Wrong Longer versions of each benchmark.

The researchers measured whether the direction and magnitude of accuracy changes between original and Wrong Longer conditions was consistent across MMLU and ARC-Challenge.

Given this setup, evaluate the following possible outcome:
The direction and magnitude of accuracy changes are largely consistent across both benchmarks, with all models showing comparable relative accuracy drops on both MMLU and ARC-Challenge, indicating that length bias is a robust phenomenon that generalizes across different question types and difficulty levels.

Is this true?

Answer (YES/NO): NO